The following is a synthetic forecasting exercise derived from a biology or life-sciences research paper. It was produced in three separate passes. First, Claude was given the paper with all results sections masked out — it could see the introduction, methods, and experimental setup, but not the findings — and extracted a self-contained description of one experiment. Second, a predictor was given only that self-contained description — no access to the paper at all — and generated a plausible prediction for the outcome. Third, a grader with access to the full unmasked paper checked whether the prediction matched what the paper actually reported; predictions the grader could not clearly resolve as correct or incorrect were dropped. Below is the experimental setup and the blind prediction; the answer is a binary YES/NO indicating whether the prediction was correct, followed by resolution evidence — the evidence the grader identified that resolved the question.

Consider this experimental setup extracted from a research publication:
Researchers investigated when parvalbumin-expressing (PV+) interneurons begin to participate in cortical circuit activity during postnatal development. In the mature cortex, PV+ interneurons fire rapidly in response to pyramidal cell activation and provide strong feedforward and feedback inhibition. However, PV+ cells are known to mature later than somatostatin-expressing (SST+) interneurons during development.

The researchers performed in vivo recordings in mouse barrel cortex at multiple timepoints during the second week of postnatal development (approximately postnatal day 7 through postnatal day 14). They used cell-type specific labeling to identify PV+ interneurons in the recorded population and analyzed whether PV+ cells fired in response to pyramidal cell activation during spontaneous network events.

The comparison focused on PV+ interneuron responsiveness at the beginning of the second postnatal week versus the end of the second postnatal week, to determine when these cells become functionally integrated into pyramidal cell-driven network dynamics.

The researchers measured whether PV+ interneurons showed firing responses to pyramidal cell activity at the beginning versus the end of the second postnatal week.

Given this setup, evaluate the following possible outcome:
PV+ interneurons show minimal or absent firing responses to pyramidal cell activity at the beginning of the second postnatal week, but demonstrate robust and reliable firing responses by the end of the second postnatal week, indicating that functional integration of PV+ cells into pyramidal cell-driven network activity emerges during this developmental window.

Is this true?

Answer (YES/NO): YES